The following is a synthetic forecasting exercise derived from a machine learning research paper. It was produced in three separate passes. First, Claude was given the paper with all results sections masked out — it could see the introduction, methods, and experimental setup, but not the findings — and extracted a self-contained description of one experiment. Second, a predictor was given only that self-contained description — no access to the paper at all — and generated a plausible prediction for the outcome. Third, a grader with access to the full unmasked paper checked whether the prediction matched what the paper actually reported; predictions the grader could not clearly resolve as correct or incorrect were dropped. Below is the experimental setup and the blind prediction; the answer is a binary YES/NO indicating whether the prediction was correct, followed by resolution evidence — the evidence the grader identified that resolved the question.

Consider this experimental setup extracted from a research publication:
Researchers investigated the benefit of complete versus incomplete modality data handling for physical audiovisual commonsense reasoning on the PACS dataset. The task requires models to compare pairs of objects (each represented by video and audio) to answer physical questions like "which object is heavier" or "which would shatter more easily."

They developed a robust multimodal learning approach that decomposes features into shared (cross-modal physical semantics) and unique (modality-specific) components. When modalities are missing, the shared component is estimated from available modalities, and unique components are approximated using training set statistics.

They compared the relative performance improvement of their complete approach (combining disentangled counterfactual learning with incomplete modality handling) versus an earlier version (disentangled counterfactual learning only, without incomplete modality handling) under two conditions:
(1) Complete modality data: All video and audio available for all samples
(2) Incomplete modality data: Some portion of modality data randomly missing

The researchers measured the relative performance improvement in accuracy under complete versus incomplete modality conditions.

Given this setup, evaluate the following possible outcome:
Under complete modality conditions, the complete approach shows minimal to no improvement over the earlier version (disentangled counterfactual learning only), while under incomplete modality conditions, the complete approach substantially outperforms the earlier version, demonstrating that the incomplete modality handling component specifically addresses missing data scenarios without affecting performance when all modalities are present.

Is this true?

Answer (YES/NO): NO